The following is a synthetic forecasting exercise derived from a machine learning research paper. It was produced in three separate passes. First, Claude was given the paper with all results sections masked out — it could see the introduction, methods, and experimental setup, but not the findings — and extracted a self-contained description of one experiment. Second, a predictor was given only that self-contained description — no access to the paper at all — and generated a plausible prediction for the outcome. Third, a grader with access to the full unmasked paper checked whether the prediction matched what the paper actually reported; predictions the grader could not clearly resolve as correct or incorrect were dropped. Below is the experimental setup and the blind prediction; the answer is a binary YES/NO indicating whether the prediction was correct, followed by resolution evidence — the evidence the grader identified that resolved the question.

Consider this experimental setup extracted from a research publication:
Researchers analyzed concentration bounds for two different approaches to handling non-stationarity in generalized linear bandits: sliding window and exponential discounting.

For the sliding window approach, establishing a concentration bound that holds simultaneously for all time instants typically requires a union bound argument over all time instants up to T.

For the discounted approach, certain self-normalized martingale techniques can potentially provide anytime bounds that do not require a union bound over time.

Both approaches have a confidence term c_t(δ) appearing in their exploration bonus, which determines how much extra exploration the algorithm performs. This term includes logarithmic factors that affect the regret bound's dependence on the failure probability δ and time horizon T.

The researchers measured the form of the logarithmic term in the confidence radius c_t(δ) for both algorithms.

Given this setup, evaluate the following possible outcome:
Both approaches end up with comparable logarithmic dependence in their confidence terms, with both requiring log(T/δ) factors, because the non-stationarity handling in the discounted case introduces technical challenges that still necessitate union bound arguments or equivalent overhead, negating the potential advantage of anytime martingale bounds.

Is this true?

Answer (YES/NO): NO